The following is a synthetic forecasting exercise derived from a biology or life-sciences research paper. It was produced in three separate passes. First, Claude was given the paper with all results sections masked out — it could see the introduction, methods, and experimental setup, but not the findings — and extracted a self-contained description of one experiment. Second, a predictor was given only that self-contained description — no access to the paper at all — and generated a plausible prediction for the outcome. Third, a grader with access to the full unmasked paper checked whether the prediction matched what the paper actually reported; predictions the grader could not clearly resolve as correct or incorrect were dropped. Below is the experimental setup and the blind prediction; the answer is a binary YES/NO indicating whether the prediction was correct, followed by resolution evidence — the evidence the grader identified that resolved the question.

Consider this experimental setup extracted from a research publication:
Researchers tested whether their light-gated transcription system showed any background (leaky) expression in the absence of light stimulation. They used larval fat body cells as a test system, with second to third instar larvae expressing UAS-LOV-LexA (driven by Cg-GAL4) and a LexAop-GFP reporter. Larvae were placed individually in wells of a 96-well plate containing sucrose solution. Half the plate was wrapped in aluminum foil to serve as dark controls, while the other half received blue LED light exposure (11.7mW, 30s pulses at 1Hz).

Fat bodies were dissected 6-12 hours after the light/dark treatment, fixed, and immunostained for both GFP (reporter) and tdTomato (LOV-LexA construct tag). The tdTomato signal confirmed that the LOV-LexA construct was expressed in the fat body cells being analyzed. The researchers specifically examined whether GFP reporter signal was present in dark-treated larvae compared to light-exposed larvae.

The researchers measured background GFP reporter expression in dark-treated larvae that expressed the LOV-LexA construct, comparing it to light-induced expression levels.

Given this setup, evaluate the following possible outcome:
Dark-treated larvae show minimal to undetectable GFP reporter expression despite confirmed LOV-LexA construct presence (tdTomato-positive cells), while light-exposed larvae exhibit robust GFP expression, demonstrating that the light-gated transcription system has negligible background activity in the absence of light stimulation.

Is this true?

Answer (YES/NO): YES